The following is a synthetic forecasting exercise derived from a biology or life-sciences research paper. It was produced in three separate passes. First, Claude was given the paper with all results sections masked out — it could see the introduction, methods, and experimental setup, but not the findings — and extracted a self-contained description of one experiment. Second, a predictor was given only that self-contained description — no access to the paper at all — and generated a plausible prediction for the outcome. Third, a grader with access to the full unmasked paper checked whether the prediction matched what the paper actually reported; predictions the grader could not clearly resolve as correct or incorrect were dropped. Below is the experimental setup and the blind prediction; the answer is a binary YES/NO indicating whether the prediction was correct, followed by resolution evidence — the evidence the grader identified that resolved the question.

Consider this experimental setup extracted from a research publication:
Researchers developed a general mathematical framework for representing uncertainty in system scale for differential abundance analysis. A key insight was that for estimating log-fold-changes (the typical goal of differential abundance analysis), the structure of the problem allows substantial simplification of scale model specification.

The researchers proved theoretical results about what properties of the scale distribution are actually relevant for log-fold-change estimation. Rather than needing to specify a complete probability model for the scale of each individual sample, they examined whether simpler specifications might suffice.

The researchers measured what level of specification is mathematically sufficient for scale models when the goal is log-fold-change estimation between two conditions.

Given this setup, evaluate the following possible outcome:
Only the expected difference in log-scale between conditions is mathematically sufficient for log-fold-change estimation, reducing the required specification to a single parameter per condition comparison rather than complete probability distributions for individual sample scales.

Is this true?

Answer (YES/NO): NO